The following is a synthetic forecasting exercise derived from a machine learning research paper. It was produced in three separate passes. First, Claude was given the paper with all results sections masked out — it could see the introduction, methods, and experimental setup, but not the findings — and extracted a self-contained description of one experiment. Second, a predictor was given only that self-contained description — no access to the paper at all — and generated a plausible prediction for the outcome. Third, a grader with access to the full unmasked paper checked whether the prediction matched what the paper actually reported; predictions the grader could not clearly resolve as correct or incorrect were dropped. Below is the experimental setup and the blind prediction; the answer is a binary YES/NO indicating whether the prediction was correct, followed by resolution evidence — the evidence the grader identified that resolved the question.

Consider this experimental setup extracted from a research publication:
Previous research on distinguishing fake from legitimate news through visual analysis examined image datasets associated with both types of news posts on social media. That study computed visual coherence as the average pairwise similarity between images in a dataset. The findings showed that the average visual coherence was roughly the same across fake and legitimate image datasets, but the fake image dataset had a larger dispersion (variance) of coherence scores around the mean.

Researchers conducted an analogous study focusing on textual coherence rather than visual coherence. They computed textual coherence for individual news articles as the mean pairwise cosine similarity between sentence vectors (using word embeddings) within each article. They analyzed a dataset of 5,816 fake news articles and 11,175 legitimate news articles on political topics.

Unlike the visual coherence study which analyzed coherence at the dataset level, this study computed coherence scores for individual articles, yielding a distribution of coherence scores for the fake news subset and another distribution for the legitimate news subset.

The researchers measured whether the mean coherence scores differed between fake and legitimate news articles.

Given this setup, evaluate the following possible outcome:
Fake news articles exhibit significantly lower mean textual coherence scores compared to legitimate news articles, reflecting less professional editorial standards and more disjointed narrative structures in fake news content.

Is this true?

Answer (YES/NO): YES